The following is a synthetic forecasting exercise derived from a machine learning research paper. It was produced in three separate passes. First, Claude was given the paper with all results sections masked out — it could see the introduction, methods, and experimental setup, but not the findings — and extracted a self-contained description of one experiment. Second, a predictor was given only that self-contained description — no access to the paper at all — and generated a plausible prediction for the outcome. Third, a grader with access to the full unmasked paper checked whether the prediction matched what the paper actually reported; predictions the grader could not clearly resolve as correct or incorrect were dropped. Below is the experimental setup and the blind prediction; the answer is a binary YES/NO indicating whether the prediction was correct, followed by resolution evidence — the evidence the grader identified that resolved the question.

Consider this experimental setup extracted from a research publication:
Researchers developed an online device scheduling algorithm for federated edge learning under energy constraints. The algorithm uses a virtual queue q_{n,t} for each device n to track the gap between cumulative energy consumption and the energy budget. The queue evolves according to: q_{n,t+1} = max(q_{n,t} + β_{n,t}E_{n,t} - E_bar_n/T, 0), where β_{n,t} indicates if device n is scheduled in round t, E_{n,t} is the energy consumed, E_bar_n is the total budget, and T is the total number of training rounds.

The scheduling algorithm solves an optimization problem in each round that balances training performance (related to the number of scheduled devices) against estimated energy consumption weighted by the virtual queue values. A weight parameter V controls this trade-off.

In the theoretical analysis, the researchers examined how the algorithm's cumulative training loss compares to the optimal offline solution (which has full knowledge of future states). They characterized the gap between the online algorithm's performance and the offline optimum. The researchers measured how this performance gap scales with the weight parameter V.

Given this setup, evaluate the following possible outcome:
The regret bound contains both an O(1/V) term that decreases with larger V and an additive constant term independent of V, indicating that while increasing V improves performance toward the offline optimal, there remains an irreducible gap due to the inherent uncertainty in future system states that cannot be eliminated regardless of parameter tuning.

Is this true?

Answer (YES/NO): NO